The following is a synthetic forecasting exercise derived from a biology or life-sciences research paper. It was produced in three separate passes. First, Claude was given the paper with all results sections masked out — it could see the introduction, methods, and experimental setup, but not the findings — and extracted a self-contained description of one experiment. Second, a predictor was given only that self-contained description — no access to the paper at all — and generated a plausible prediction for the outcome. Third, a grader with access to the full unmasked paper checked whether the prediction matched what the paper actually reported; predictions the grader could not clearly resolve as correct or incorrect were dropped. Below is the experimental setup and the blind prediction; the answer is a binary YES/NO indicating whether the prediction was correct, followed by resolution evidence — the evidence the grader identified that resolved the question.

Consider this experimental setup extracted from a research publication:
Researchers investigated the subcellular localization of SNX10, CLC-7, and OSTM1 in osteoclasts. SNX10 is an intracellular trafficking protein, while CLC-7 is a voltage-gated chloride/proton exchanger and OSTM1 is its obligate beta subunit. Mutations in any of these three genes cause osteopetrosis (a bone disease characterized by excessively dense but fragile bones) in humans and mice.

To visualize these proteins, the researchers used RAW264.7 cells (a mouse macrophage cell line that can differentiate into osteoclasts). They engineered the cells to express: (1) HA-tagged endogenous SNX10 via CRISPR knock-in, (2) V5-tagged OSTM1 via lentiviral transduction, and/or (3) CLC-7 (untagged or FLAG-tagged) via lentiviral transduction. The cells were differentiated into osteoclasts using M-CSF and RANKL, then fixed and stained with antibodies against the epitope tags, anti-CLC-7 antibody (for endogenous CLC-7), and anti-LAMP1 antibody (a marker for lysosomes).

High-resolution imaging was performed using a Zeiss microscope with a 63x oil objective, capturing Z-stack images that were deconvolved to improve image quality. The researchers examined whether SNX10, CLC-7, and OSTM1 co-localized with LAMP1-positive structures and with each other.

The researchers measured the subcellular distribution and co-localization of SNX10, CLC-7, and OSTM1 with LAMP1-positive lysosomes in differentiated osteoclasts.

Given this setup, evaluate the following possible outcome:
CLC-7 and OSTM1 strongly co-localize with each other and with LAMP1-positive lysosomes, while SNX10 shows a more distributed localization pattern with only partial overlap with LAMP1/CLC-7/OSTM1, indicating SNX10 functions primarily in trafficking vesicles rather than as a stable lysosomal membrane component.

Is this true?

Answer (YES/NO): NO